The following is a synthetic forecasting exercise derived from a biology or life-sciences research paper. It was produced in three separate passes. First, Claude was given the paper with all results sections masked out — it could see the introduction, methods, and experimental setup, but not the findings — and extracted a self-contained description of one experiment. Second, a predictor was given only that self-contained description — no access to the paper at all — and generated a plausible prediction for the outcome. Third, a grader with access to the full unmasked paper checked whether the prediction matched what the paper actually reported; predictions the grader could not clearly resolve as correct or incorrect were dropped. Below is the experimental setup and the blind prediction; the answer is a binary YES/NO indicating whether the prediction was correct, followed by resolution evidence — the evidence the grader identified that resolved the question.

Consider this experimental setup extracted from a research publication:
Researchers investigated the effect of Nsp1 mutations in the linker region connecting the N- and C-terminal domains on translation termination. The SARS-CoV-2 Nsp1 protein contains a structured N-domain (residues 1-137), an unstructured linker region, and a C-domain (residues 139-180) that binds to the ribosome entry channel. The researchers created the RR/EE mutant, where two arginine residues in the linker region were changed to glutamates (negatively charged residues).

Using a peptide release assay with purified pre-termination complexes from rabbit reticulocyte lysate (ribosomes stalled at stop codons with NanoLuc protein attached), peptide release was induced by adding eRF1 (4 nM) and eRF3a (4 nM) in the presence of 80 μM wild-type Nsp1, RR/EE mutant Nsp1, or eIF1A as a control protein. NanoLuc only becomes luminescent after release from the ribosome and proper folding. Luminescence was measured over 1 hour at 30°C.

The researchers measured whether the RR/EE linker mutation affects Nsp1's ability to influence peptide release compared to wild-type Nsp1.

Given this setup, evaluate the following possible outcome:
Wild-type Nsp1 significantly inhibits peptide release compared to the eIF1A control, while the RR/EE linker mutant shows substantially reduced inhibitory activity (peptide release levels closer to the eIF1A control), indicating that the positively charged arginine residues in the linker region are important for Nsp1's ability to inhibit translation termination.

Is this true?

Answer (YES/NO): NO